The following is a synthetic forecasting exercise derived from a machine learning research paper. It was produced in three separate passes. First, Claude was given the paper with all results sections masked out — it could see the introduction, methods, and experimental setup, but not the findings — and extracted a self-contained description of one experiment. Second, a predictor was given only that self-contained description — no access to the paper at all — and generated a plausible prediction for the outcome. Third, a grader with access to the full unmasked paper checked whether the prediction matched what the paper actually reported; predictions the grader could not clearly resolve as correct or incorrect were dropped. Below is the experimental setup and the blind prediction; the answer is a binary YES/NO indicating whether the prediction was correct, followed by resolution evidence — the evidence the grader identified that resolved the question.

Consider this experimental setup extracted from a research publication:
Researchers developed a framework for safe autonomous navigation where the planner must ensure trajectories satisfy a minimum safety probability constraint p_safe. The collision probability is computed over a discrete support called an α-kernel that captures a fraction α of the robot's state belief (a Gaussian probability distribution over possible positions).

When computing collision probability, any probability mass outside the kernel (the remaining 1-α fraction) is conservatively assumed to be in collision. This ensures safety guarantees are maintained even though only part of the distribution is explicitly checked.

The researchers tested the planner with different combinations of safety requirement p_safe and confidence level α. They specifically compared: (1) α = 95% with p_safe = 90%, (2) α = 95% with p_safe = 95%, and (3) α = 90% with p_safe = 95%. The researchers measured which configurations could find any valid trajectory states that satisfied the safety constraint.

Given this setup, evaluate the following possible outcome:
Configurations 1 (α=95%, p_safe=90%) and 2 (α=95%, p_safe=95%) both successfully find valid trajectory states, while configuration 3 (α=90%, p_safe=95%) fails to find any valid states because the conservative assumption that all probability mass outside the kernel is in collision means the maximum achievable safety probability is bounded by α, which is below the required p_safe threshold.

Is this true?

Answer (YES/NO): YES